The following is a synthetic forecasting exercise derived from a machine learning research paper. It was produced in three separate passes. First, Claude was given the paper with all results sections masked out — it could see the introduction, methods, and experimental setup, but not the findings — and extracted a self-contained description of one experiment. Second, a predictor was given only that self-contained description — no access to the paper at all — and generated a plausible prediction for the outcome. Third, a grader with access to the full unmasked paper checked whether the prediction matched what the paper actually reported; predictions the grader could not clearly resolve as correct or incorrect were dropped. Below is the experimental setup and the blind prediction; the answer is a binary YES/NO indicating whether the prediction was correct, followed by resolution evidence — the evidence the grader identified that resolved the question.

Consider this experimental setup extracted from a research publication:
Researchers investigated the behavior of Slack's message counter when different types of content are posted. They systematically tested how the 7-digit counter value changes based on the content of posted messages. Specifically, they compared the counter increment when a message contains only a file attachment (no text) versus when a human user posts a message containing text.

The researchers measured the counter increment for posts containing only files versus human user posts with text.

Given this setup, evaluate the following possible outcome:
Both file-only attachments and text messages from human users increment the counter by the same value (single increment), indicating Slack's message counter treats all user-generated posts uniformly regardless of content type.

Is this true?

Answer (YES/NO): NO